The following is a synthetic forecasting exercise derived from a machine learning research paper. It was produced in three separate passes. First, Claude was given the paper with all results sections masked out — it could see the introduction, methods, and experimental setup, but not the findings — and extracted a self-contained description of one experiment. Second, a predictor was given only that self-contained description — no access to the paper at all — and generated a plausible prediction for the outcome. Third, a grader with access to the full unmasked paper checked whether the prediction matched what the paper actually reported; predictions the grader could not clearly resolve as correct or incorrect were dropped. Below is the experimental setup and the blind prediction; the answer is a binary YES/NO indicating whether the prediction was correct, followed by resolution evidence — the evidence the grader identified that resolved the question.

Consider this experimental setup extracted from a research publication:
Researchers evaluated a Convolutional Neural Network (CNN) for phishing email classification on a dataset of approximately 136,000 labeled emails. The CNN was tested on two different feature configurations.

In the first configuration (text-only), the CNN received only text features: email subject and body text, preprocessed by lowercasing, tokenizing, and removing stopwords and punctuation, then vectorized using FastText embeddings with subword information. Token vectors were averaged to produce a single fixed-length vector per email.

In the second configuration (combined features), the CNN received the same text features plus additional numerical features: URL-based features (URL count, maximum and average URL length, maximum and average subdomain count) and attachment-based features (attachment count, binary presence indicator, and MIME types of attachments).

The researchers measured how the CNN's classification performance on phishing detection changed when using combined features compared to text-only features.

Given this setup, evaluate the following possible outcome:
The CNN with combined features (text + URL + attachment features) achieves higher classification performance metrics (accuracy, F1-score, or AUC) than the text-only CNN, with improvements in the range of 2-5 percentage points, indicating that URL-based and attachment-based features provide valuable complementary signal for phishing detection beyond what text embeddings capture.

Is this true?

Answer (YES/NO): NO